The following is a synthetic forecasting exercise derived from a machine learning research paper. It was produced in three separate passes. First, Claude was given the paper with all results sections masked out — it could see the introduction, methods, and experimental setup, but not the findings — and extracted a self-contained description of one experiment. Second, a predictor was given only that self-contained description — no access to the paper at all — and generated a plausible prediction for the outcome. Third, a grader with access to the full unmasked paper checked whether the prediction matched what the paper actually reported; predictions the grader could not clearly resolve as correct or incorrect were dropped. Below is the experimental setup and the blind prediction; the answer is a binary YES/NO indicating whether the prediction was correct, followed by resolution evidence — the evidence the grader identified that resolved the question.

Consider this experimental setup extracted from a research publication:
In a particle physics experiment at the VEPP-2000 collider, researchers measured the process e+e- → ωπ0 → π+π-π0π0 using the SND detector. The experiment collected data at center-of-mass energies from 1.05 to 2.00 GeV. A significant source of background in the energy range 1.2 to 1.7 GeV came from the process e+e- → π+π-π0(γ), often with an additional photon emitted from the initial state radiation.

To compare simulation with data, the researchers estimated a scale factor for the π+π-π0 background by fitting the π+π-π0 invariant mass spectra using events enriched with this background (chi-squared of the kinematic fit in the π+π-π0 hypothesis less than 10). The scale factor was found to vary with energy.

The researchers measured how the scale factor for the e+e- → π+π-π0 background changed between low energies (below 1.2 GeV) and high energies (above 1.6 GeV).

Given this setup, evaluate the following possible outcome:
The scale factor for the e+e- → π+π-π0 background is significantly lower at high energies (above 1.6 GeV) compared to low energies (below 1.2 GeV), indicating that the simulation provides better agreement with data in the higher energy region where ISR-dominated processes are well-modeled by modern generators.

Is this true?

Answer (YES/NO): NO